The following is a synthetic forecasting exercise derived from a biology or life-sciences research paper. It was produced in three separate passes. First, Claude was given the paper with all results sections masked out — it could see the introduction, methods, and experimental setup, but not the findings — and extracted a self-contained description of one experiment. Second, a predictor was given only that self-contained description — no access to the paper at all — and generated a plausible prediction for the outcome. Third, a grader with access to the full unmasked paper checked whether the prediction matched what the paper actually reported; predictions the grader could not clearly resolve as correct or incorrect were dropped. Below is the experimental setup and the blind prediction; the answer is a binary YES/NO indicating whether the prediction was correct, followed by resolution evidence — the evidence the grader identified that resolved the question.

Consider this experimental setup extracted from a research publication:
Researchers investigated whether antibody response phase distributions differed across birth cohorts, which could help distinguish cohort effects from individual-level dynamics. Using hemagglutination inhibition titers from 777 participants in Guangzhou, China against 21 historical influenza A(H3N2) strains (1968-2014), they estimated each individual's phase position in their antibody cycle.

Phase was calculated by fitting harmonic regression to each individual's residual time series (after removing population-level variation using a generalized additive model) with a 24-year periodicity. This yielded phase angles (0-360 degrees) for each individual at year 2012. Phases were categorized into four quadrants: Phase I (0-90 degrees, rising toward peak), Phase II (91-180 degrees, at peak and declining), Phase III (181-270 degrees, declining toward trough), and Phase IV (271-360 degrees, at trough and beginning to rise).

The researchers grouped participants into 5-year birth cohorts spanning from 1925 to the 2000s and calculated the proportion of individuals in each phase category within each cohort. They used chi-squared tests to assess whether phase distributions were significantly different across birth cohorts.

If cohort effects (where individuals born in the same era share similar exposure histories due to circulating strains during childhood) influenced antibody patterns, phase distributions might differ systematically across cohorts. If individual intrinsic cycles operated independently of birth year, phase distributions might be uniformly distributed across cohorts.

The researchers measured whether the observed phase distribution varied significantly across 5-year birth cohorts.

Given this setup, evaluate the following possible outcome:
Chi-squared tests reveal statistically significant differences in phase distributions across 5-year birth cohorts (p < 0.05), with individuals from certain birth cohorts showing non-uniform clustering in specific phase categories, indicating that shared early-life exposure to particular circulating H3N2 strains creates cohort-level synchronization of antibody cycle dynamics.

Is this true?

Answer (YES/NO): YES